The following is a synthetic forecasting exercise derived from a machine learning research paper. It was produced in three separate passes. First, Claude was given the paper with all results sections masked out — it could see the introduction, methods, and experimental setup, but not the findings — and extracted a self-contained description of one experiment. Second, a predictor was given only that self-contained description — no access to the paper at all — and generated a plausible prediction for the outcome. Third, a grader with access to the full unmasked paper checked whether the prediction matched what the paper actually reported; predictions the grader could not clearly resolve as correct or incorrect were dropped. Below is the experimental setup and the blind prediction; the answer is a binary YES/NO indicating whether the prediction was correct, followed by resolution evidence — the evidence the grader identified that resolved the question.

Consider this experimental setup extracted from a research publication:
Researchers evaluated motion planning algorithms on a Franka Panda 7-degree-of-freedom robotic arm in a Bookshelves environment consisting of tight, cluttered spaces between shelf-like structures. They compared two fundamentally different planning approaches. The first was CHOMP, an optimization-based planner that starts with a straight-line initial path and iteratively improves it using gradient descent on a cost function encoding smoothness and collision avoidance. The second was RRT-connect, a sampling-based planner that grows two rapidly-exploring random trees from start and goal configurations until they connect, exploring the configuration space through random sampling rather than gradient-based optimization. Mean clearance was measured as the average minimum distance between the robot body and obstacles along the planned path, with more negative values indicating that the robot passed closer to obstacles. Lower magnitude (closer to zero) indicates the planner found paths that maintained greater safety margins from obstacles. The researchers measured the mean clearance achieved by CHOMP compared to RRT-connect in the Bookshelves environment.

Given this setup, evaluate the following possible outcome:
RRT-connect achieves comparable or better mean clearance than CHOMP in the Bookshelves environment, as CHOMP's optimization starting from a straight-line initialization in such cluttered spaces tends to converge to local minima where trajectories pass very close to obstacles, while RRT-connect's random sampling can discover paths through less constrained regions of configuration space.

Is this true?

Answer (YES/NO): NO